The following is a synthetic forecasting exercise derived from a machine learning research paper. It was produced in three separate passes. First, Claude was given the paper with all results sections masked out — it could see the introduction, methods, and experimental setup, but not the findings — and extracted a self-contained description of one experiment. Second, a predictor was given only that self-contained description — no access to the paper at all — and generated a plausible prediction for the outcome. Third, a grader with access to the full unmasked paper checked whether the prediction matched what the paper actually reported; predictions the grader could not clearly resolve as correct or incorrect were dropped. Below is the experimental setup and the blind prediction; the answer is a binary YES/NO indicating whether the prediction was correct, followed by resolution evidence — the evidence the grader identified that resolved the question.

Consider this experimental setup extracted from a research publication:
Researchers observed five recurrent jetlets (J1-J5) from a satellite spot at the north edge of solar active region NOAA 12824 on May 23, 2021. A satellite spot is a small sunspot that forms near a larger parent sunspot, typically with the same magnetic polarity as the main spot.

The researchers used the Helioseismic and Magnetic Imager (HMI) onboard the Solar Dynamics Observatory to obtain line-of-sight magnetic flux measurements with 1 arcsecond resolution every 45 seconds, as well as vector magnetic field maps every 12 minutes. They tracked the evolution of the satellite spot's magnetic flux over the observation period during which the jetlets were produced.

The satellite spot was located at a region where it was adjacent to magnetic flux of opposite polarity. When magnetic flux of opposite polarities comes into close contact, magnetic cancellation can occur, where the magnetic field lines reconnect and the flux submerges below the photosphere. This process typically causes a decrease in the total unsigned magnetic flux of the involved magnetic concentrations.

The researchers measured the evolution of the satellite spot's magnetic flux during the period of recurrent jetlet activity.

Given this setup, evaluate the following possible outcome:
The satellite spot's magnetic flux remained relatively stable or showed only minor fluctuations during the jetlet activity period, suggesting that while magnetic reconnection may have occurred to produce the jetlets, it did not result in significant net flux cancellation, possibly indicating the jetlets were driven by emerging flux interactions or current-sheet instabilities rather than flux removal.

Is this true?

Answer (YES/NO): NO